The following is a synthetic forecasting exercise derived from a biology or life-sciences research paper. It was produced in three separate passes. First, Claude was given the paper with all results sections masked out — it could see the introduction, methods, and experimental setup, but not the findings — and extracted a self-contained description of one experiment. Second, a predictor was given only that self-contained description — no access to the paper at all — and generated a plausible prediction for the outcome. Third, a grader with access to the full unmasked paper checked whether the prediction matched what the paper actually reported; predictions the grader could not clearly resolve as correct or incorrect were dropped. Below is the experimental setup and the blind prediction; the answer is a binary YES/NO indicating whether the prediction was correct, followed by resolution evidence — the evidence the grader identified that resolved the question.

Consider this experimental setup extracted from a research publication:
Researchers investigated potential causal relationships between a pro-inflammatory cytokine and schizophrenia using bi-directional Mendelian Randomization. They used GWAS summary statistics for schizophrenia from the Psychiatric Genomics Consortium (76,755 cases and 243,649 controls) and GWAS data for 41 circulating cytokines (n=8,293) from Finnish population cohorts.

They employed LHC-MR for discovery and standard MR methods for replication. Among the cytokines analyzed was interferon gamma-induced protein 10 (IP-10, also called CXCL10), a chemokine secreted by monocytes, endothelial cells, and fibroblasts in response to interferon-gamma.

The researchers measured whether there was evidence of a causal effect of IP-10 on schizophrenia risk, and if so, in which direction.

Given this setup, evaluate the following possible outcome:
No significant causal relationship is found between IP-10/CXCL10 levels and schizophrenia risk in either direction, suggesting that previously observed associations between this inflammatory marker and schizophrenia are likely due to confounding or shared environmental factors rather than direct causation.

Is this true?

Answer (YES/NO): NO